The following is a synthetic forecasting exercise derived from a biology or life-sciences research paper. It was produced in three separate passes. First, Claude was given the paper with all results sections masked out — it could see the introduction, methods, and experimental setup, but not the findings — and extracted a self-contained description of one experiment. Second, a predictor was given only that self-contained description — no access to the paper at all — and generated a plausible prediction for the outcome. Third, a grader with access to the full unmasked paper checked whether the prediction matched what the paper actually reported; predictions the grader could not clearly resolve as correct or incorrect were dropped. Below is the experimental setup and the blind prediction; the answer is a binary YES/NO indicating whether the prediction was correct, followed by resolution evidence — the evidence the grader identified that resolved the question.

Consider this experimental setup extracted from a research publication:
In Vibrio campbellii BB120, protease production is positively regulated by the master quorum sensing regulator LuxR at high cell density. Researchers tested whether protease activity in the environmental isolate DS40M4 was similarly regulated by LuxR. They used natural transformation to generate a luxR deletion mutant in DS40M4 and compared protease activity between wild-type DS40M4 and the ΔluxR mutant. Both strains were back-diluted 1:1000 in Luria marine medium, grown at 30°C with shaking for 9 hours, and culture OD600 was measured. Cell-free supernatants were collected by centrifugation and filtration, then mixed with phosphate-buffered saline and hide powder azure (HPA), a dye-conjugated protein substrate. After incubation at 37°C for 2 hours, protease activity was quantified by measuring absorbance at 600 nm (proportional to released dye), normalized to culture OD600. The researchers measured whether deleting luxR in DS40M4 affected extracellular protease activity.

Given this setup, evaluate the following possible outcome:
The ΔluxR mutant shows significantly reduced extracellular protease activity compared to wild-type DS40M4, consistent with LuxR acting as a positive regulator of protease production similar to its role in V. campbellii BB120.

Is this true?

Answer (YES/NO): YES